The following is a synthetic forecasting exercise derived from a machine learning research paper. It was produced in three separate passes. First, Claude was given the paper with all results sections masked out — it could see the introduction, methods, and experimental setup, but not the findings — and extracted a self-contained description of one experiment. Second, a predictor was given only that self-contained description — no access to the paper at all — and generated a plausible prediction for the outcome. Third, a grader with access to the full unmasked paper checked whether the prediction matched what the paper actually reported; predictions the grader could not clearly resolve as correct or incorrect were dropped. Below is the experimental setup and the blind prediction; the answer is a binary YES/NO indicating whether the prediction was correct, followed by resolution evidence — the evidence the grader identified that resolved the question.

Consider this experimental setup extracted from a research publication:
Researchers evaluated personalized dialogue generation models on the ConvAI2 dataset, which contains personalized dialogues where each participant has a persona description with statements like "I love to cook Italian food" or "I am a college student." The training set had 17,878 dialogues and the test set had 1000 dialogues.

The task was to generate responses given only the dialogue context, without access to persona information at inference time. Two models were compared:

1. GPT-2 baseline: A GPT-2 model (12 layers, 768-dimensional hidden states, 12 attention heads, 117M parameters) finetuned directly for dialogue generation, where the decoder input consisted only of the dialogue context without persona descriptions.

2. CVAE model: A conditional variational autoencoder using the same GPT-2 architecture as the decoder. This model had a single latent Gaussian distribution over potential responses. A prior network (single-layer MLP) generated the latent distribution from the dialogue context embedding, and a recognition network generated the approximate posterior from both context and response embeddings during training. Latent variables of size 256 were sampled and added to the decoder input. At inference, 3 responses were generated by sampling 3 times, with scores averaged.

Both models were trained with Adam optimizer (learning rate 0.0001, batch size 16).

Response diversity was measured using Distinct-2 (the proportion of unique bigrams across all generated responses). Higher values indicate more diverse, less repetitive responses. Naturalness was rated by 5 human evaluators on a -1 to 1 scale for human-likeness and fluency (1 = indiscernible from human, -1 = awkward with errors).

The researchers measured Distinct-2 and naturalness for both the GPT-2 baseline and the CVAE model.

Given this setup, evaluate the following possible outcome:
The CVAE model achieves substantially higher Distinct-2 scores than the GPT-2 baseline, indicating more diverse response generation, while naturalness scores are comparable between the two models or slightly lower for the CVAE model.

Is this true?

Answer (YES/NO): NO